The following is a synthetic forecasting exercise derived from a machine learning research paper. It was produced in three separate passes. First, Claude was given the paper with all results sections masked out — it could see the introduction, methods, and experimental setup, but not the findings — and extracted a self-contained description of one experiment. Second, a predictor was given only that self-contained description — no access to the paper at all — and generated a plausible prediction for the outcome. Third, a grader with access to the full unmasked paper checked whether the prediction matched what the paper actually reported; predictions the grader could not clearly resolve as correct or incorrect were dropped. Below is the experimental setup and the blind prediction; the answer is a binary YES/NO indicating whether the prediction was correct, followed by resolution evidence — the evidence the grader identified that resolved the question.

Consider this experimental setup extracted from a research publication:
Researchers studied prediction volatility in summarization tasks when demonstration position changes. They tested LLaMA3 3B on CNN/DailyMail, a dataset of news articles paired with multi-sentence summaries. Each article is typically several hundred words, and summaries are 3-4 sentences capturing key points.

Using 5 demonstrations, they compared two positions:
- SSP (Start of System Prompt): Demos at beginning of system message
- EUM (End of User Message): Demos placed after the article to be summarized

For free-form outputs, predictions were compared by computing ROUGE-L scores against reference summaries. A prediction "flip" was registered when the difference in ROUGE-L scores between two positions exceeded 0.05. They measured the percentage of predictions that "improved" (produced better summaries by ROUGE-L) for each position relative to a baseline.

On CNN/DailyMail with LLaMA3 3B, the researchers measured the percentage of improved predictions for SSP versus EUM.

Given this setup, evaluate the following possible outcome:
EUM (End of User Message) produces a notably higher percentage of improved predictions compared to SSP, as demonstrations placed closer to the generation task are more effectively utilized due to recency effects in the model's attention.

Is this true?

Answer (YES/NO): NO